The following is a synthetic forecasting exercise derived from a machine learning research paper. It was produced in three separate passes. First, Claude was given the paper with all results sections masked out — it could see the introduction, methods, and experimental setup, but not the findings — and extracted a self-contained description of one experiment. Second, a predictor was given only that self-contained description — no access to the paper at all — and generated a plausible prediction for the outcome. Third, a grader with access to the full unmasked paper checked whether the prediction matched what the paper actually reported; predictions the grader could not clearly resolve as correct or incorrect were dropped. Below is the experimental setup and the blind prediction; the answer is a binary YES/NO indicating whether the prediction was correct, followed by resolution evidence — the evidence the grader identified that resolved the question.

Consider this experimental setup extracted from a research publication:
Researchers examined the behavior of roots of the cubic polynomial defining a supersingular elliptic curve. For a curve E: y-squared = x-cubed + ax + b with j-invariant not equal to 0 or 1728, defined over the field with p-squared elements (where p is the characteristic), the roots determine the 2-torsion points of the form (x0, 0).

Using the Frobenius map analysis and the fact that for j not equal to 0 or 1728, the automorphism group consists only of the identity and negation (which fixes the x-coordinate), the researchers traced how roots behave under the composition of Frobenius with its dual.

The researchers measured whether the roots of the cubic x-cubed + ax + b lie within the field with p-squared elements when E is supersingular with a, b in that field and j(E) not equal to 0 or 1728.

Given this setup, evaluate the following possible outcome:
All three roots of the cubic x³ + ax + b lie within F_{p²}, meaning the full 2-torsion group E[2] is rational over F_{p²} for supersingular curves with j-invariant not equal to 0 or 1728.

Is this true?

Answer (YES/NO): YES